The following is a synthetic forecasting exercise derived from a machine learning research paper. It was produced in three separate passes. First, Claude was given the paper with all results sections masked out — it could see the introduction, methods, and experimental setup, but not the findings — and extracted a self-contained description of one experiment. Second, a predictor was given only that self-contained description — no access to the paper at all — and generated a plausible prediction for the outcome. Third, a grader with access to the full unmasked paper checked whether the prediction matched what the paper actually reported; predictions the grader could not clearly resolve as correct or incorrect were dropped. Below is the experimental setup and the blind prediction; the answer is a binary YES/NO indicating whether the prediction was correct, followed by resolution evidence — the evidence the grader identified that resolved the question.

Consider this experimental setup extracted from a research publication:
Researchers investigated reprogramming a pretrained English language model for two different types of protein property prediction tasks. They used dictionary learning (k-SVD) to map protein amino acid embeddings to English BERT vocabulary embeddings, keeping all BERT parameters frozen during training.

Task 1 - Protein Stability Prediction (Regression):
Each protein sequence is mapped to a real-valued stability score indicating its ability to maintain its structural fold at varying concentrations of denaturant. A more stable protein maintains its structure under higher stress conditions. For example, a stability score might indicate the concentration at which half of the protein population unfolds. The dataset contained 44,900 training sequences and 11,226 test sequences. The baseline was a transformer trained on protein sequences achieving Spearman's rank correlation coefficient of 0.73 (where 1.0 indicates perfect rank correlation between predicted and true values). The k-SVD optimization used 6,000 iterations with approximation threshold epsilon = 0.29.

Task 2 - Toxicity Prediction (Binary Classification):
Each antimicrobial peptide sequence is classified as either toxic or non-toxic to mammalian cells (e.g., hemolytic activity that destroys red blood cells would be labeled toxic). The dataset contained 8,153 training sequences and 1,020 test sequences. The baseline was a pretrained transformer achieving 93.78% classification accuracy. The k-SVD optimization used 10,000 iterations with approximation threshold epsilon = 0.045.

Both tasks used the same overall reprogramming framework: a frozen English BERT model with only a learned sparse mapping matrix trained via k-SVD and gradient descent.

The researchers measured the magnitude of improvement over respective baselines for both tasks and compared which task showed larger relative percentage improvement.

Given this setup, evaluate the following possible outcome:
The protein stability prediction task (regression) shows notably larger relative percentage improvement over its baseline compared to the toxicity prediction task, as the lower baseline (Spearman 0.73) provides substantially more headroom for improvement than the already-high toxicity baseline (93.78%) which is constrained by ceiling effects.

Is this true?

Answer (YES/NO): YES